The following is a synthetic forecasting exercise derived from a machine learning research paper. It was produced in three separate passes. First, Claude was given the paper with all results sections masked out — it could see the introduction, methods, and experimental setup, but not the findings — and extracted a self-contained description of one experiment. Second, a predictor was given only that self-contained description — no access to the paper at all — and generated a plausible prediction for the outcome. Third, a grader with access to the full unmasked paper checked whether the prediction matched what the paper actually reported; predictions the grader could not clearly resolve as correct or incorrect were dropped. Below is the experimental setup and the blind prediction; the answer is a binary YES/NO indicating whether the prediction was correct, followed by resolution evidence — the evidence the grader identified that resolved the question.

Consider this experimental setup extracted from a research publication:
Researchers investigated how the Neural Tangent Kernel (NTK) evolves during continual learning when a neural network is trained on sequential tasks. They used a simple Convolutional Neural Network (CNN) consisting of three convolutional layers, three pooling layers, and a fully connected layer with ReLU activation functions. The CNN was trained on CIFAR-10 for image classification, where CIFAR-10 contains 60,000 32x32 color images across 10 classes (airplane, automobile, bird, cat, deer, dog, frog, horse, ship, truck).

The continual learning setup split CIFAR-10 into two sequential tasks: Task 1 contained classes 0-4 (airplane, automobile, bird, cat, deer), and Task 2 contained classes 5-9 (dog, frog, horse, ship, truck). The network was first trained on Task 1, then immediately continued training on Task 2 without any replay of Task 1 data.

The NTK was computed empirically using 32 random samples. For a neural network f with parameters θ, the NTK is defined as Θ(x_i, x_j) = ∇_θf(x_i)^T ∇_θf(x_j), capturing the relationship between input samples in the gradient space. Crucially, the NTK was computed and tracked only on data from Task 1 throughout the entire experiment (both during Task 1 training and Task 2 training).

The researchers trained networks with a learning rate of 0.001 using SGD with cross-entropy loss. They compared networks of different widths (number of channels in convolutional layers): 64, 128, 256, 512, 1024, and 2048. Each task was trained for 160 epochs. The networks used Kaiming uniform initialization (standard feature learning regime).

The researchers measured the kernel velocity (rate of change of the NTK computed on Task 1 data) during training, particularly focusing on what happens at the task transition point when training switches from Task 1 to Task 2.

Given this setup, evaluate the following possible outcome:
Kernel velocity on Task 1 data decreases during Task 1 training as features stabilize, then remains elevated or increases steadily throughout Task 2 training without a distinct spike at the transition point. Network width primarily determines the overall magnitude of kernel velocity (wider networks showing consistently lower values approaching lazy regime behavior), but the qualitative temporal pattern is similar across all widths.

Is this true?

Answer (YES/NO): NO